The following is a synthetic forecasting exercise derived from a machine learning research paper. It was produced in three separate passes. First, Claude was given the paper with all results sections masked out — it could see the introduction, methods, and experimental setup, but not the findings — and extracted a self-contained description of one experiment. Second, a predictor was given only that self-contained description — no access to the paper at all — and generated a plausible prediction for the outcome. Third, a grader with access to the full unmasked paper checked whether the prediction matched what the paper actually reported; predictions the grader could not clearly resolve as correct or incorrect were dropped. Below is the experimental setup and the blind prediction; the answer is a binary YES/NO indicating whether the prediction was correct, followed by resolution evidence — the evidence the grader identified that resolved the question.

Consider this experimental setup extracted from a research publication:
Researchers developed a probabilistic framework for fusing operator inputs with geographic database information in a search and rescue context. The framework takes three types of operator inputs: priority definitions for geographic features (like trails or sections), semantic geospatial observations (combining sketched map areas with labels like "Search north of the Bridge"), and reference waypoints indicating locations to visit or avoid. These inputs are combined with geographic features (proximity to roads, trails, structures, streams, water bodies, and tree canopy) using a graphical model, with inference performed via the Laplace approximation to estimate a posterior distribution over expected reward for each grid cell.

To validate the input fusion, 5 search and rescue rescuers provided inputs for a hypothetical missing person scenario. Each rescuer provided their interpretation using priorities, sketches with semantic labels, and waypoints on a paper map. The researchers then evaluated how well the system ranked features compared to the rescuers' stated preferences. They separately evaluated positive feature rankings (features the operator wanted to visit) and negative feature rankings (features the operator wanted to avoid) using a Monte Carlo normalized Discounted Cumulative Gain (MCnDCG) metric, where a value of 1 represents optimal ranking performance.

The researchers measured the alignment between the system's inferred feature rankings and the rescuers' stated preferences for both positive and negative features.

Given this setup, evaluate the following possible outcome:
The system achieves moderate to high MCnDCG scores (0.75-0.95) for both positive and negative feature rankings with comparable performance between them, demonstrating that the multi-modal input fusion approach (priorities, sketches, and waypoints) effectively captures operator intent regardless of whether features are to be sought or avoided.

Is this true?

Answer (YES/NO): NO